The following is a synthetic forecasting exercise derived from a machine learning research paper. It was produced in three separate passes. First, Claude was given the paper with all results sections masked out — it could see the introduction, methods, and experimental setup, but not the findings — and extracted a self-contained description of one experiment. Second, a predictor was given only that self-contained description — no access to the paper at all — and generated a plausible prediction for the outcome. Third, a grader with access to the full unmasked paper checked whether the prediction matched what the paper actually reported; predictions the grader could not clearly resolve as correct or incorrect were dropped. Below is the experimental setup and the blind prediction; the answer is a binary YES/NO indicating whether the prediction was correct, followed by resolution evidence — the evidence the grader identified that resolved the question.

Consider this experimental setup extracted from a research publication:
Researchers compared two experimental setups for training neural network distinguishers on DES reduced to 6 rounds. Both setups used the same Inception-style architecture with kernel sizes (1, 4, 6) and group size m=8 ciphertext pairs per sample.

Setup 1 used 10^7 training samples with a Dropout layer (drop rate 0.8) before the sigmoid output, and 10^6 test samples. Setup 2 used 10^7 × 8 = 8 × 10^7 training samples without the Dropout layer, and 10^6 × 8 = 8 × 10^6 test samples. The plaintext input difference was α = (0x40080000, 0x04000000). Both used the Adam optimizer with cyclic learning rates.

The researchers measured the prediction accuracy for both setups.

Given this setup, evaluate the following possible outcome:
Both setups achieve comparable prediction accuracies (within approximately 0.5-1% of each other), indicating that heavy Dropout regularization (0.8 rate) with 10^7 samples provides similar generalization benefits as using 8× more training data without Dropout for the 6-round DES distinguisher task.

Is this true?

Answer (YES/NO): NO